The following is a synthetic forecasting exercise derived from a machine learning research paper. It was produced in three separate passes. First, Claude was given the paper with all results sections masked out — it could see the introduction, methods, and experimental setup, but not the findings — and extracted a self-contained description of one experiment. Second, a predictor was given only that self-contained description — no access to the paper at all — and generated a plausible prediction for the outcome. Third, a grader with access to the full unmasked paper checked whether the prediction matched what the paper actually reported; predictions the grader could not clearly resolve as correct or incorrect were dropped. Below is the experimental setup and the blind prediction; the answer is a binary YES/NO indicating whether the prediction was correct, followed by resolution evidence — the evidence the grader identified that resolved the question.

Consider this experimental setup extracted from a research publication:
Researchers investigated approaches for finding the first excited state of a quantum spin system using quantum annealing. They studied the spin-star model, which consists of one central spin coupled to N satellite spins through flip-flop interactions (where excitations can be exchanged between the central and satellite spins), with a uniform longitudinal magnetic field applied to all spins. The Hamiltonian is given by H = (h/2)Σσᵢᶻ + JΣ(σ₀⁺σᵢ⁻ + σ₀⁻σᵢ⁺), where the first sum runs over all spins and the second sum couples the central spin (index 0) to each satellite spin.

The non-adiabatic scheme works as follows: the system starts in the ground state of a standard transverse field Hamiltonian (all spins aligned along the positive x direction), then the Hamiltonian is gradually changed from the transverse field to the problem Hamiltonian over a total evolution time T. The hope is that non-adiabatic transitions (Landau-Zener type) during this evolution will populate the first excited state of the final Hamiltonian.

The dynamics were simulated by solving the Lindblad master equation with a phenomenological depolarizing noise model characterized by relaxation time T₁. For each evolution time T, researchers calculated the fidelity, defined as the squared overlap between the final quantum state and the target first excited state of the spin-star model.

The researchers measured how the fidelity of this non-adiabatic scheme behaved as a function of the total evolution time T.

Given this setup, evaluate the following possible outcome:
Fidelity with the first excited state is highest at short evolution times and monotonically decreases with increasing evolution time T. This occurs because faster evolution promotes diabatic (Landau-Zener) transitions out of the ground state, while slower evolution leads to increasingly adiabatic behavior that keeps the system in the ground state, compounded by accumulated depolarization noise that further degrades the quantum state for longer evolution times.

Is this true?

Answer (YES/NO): NO